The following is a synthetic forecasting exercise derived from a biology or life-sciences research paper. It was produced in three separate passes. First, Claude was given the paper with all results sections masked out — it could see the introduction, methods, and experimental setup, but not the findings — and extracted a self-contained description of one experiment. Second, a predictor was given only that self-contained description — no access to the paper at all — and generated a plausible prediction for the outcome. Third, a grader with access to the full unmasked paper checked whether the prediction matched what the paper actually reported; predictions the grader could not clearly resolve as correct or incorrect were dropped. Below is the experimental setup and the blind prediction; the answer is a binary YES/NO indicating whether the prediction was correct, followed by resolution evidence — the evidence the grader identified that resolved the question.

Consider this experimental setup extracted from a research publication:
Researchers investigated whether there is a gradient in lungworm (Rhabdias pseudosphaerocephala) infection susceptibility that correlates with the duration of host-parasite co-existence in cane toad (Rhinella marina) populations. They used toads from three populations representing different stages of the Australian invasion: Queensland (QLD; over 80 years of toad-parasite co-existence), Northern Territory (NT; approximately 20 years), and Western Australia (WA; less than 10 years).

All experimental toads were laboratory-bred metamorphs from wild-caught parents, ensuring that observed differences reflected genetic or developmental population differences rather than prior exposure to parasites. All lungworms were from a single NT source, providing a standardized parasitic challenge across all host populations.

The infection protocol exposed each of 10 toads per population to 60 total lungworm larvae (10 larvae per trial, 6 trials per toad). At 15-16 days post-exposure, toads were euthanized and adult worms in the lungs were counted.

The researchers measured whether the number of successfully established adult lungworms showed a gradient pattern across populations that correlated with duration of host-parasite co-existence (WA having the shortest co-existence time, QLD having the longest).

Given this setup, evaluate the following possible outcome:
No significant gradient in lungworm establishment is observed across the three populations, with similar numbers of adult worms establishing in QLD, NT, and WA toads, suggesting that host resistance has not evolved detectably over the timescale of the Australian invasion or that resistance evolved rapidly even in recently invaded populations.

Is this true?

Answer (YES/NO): NO